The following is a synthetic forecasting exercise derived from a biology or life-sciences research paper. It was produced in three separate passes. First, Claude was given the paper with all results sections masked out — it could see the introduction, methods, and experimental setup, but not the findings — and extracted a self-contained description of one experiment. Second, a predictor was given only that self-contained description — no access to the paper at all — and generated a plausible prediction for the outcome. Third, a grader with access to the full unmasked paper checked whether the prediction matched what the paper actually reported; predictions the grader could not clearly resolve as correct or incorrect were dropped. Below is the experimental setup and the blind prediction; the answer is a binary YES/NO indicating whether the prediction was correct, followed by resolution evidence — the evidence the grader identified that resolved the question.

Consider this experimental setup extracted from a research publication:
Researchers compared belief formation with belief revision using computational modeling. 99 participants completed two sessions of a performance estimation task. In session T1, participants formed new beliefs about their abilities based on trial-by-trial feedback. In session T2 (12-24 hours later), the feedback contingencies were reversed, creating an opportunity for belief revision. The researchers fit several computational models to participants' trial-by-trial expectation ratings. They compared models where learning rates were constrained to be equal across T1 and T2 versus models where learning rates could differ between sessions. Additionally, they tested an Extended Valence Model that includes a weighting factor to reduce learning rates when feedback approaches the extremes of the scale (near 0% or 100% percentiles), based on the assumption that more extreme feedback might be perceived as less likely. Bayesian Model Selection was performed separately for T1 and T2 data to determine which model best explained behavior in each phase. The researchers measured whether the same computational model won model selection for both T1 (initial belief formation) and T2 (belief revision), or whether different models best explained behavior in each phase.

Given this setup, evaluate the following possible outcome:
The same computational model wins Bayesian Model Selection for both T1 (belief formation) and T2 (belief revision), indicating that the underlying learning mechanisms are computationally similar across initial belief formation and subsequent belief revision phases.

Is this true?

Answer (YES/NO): YES